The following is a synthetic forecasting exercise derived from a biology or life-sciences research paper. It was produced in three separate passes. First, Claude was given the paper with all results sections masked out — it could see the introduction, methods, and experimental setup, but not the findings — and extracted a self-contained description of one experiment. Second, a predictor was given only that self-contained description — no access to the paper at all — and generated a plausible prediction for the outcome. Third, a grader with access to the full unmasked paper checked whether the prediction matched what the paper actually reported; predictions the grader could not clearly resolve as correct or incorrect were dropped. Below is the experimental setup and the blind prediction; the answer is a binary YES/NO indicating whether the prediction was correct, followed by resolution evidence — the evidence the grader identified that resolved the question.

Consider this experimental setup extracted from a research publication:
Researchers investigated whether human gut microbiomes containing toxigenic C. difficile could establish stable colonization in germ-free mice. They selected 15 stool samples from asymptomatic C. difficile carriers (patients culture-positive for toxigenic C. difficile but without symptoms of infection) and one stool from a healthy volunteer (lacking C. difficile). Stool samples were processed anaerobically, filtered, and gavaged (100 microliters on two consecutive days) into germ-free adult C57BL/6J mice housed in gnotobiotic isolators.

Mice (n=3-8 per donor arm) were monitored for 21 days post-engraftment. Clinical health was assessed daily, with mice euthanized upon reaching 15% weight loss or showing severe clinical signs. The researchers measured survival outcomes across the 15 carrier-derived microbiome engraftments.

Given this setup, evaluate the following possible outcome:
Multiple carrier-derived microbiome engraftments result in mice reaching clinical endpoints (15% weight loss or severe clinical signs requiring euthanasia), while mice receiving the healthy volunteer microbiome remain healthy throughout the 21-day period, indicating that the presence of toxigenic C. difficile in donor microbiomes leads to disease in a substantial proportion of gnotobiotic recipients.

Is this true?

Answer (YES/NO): NO